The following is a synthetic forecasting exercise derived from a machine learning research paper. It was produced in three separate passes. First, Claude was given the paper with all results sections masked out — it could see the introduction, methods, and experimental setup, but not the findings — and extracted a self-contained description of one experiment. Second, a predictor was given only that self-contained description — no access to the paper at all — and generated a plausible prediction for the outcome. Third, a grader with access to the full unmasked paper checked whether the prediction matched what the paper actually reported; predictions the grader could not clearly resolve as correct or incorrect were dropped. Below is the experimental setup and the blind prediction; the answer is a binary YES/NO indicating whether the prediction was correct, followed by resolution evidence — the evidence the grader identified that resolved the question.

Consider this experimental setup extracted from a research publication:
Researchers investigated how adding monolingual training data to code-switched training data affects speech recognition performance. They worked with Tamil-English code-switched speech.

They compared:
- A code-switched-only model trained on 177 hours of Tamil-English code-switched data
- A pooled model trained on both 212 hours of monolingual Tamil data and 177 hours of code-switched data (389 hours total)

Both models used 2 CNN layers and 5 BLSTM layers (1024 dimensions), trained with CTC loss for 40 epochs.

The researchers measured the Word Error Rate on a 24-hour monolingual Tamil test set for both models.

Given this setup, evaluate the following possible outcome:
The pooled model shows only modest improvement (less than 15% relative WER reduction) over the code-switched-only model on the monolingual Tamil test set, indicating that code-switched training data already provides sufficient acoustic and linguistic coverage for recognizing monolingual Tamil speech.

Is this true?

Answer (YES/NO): NO